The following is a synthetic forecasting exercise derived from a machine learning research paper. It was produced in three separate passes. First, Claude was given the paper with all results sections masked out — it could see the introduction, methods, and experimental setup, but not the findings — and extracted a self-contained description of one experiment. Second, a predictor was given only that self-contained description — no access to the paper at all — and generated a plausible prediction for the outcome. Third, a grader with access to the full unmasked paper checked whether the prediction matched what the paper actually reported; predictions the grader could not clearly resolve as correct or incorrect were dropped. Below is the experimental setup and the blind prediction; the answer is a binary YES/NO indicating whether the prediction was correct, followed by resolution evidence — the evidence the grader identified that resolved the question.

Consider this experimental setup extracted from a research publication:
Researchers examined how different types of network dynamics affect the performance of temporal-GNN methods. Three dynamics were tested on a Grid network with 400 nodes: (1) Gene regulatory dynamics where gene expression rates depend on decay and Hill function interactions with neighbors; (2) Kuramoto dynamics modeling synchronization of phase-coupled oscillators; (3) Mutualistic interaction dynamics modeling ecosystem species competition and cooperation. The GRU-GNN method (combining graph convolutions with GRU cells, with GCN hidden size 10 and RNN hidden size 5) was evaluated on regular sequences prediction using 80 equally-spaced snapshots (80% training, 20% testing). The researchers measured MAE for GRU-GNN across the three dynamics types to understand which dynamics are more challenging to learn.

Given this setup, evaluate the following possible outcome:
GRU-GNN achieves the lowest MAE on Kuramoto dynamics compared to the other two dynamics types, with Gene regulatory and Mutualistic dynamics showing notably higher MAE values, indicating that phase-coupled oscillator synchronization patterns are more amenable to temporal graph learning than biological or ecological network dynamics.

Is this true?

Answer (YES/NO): YES